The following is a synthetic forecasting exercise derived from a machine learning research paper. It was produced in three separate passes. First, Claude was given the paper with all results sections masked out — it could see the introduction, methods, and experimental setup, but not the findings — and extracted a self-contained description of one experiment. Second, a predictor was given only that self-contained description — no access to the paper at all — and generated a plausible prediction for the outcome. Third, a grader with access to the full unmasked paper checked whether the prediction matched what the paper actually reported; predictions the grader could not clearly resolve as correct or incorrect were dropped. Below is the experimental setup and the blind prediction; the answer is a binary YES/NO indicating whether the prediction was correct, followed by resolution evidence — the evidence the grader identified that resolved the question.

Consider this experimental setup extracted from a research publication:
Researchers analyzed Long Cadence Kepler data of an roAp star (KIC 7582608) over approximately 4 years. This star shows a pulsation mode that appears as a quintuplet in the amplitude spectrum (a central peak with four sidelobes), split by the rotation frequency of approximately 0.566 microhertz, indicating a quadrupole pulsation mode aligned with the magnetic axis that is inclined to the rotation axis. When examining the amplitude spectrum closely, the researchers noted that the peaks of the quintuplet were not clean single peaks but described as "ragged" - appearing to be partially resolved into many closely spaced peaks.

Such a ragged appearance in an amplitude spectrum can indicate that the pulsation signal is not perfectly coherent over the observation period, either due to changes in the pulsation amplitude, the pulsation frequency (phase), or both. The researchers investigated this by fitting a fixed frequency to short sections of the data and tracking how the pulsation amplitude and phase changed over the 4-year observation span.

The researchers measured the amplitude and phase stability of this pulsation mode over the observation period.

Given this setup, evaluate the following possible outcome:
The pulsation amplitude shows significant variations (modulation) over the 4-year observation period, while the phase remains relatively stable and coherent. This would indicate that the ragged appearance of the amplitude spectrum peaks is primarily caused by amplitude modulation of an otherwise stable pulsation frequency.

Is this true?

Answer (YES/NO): NO